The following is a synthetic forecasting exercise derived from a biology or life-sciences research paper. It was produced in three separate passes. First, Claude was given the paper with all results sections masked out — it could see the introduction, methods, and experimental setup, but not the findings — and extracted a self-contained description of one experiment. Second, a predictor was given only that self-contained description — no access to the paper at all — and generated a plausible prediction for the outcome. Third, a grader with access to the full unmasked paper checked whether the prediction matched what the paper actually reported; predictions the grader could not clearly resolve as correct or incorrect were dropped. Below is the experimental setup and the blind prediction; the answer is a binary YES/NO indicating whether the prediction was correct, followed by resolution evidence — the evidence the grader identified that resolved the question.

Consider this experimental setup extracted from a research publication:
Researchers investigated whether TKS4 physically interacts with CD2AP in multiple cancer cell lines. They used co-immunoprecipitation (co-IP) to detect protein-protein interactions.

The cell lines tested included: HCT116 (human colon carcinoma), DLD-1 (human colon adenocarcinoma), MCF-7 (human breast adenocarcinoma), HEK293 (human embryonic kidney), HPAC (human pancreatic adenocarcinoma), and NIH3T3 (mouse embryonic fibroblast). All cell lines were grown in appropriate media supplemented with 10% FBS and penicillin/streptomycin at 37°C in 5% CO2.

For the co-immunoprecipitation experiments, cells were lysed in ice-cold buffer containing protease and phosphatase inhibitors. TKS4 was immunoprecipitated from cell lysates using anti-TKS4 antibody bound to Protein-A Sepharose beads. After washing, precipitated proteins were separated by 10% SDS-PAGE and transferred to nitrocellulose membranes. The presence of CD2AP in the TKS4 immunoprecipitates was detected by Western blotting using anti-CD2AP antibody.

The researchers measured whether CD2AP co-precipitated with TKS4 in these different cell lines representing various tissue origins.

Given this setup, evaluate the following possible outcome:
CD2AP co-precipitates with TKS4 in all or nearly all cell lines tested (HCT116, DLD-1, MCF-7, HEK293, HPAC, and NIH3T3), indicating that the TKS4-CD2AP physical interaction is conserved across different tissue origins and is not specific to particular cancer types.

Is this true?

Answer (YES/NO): YES